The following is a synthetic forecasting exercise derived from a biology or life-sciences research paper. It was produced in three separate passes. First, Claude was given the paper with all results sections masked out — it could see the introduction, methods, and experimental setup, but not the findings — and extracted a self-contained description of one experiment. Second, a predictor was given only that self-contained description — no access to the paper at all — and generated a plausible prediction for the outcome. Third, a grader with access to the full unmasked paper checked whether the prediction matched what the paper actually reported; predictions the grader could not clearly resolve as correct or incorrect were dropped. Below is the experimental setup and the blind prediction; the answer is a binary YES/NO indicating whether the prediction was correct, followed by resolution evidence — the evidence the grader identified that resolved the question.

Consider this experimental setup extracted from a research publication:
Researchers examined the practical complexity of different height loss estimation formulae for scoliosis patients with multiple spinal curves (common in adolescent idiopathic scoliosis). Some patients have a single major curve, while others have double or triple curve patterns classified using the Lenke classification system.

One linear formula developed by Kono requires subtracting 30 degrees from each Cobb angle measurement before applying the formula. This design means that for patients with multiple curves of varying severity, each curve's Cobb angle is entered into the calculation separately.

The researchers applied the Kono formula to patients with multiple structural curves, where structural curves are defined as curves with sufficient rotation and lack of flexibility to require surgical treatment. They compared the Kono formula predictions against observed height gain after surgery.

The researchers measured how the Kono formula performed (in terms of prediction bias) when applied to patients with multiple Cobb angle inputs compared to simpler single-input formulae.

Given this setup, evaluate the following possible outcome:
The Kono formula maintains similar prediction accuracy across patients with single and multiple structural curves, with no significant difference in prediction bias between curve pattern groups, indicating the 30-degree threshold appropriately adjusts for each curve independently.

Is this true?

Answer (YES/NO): NO